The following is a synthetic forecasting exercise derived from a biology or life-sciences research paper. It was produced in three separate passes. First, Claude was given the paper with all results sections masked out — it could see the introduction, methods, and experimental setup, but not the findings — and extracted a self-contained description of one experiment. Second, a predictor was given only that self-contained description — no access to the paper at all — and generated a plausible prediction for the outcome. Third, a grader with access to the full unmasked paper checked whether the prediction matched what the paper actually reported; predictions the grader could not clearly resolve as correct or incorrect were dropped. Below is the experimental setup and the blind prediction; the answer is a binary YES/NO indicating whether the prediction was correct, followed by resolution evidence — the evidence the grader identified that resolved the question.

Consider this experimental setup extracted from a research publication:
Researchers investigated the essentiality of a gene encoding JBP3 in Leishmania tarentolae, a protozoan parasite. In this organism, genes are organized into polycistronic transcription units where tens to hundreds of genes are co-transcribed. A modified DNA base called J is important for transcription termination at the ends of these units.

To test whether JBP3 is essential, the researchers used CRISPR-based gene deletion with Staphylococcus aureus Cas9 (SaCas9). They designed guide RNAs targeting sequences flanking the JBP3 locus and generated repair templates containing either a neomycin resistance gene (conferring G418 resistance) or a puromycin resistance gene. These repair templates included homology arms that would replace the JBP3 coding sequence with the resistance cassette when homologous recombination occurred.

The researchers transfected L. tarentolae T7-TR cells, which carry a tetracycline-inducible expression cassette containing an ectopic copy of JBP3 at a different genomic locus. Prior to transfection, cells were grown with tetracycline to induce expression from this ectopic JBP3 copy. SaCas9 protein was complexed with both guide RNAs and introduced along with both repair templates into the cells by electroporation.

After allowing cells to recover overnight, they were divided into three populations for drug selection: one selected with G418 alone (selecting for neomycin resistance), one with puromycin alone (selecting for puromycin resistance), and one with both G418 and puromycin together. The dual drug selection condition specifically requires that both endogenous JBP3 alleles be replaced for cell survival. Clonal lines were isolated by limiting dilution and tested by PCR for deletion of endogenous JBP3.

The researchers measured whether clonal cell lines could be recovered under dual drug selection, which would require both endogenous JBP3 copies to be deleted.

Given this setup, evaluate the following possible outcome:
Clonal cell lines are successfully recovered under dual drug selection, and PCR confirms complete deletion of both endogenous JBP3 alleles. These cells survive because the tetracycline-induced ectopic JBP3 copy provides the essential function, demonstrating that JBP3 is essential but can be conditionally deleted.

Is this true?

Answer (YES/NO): NO